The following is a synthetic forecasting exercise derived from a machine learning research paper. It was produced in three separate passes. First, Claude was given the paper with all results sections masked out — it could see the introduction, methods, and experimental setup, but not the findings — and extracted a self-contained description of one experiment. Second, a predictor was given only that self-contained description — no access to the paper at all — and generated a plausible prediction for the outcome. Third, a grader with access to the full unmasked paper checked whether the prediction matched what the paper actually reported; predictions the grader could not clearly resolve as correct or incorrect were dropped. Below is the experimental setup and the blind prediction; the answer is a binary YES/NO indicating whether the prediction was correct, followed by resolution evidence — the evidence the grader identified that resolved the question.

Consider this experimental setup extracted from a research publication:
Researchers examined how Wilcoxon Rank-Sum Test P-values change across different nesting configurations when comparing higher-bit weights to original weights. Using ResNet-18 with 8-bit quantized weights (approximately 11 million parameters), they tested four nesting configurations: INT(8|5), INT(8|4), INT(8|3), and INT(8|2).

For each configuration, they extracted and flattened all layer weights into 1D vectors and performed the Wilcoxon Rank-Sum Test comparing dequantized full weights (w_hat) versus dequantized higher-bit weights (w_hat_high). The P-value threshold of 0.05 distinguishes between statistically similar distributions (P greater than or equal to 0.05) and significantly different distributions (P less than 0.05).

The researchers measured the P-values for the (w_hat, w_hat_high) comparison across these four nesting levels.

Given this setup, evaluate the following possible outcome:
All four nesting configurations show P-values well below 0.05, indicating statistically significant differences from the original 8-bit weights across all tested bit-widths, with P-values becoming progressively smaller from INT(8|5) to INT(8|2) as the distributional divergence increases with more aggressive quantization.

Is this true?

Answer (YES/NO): NO